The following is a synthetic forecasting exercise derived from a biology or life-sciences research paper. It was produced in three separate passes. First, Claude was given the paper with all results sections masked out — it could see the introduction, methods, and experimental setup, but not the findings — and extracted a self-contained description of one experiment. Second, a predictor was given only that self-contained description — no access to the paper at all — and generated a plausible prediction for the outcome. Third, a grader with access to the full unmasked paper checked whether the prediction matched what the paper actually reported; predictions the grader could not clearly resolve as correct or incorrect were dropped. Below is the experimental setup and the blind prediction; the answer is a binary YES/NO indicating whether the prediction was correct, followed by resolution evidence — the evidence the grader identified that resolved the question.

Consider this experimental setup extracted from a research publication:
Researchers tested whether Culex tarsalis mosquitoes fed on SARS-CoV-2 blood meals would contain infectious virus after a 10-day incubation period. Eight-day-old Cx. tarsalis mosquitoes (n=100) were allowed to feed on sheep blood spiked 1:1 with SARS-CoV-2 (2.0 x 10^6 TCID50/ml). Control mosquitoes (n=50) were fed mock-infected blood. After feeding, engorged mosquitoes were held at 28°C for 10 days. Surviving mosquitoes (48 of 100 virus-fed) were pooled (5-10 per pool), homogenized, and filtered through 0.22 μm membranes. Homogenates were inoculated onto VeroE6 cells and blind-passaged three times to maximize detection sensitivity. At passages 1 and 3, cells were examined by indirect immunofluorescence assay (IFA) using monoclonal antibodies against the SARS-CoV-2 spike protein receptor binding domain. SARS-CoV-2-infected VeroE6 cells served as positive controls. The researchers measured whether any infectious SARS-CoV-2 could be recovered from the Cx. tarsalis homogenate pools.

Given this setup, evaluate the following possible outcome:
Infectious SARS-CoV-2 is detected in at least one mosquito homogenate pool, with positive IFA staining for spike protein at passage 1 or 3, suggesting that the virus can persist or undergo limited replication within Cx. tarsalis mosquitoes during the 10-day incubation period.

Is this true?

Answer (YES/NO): NO